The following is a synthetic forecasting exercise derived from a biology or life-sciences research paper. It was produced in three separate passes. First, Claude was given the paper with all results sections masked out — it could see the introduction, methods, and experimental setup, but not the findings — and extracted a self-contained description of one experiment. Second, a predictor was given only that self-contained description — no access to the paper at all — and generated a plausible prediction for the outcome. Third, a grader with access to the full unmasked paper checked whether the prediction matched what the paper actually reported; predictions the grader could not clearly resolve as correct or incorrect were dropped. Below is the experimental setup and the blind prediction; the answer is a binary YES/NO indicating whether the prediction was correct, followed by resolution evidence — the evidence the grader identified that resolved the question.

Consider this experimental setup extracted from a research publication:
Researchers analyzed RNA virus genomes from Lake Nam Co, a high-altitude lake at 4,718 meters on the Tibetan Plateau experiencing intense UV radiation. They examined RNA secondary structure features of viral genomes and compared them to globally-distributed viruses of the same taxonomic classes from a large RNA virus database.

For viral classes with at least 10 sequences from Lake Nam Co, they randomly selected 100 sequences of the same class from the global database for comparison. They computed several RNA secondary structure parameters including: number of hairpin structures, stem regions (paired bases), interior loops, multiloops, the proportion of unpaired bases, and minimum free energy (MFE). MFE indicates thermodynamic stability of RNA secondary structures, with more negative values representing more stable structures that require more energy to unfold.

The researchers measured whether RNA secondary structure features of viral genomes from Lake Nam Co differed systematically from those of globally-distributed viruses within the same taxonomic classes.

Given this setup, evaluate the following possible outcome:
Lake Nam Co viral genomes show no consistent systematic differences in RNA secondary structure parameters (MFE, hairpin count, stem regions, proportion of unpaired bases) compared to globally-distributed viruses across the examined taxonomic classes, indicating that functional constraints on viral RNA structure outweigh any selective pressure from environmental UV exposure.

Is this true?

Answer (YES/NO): NO